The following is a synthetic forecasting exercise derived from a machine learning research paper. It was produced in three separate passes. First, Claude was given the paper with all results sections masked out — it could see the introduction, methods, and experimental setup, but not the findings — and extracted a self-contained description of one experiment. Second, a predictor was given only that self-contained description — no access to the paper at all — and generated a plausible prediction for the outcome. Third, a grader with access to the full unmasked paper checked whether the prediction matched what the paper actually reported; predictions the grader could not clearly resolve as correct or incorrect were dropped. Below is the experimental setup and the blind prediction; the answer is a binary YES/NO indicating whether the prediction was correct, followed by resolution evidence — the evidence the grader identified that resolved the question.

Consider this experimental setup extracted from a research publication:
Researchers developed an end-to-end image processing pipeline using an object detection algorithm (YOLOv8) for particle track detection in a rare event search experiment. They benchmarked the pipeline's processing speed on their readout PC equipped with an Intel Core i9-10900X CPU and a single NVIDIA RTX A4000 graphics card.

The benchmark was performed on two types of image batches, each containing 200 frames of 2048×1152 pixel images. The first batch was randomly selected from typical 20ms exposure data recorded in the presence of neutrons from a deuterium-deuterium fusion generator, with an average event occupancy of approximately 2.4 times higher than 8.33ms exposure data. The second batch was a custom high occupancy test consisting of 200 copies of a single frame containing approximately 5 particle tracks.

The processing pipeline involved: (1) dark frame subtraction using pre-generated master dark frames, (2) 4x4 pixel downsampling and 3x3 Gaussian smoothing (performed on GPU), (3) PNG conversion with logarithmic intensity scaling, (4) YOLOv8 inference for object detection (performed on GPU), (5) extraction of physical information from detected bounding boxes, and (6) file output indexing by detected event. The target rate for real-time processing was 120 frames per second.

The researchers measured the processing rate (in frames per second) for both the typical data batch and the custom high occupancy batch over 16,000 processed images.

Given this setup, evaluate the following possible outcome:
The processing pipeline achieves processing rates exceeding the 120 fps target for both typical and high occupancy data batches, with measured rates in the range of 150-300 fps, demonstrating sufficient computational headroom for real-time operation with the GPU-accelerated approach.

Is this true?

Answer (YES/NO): NO